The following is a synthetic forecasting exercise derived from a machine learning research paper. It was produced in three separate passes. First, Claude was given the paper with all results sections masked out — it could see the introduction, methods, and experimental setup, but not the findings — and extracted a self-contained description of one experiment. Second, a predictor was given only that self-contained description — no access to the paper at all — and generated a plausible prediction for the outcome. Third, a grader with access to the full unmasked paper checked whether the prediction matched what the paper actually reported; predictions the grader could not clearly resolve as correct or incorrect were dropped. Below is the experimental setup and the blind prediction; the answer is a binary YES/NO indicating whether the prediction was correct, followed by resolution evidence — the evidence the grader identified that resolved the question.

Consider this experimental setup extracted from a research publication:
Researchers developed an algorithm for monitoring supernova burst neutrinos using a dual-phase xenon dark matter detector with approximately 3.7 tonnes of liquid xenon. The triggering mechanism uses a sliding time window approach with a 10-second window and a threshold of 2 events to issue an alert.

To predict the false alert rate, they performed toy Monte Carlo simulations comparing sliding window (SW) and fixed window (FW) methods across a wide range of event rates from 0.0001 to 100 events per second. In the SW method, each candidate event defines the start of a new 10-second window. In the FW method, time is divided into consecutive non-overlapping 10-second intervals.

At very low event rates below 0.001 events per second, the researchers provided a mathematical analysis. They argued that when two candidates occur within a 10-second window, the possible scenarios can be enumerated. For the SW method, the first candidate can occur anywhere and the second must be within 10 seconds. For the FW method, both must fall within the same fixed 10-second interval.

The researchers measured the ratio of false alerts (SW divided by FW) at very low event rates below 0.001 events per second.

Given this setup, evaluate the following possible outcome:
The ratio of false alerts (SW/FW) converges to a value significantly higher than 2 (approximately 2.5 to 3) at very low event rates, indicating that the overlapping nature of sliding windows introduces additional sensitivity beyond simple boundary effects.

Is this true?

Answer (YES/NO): NO